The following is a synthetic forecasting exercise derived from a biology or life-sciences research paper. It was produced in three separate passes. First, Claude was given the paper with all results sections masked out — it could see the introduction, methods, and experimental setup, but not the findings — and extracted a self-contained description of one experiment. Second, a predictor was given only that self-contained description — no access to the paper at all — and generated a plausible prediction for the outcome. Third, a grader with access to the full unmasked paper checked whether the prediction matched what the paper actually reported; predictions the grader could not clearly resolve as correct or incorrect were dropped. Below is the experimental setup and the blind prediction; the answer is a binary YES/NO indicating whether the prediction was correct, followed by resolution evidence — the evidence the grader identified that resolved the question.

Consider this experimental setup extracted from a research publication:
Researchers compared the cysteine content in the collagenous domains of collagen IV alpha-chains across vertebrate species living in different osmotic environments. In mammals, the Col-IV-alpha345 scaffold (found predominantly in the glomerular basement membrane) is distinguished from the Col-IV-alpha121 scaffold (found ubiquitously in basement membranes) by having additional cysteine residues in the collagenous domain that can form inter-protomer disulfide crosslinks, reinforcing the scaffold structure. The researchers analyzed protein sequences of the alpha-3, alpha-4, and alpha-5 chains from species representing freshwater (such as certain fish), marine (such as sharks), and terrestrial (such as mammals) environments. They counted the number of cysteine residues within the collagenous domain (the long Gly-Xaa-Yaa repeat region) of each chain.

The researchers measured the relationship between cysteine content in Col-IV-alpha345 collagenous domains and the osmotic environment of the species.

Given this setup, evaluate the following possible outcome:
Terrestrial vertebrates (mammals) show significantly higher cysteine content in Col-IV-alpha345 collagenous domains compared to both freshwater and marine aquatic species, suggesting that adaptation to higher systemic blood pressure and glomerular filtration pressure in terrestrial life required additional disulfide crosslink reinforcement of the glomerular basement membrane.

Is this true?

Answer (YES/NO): NO